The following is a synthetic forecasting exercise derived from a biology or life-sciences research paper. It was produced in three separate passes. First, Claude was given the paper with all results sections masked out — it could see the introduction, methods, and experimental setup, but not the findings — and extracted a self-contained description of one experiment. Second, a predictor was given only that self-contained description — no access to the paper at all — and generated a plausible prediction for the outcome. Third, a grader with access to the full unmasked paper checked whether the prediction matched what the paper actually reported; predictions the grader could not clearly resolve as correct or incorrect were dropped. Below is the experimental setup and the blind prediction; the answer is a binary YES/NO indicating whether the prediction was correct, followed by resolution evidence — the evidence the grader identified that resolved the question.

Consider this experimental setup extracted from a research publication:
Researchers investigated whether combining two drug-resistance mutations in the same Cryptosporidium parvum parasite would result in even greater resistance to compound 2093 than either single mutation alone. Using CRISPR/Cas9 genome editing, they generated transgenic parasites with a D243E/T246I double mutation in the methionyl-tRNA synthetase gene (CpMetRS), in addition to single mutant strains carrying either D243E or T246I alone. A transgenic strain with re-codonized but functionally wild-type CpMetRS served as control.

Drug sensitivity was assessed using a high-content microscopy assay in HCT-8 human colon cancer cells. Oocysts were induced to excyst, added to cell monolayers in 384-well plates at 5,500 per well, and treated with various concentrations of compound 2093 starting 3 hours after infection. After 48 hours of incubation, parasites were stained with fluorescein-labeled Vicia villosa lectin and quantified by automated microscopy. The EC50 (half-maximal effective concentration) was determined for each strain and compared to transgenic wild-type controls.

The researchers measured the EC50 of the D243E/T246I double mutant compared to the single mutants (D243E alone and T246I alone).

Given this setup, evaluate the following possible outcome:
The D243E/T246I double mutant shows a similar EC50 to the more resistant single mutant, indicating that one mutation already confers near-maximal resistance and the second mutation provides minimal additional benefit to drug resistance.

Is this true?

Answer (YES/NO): YES